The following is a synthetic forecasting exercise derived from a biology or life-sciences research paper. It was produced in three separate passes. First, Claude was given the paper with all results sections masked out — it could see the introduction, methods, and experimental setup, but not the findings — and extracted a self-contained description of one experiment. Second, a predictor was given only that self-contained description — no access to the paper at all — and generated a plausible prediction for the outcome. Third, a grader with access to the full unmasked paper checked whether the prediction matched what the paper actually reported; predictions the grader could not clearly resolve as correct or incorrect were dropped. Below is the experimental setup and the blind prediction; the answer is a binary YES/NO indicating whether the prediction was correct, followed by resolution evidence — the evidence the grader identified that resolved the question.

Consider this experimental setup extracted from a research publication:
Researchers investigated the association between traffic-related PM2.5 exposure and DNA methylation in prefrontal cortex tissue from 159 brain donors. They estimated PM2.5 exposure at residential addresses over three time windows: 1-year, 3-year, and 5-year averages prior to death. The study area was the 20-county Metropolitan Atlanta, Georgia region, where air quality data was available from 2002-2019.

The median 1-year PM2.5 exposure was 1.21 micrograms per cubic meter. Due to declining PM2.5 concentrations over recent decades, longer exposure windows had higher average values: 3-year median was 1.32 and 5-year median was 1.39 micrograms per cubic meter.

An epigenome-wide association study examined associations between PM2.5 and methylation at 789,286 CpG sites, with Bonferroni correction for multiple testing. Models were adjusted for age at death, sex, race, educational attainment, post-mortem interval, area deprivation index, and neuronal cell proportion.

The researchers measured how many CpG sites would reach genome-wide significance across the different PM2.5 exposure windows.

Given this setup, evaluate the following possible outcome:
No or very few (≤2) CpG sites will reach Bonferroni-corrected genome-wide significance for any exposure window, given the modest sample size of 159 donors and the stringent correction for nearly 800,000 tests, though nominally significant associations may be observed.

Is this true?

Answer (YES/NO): YES